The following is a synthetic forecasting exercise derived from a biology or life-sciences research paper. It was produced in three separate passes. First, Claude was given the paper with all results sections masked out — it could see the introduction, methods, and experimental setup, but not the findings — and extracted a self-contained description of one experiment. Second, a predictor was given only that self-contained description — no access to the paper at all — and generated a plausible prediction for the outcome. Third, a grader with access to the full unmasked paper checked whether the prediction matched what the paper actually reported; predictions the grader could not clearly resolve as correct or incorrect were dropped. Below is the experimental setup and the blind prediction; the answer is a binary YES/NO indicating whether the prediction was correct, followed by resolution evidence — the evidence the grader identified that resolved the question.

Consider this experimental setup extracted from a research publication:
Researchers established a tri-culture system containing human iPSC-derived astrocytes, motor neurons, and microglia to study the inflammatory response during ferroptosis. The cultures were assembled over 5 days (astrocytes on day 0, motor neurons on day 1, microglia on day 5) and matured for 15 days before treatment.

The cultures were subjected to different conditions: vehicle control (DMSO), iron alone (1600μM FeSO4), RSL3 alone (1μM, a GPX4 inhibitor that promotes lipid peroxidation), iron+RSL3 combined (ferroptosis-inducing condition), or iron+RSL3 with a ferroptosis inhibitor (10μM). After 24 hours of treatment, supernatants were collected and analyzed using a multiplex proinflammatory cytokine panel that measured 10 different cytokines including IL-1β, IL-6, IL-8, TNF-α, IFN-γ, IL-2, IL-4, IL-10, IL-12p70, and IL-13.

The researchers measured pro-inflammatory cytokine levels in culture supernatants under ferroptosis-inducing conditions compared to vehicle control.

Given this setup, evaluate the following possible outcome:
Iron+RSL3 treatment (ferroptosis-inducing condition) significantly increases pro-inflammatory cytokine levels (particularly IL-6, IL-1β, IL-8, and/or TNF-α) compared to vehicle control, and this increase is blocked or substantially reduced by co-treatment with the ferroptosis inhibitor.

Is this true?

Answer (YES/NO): YES